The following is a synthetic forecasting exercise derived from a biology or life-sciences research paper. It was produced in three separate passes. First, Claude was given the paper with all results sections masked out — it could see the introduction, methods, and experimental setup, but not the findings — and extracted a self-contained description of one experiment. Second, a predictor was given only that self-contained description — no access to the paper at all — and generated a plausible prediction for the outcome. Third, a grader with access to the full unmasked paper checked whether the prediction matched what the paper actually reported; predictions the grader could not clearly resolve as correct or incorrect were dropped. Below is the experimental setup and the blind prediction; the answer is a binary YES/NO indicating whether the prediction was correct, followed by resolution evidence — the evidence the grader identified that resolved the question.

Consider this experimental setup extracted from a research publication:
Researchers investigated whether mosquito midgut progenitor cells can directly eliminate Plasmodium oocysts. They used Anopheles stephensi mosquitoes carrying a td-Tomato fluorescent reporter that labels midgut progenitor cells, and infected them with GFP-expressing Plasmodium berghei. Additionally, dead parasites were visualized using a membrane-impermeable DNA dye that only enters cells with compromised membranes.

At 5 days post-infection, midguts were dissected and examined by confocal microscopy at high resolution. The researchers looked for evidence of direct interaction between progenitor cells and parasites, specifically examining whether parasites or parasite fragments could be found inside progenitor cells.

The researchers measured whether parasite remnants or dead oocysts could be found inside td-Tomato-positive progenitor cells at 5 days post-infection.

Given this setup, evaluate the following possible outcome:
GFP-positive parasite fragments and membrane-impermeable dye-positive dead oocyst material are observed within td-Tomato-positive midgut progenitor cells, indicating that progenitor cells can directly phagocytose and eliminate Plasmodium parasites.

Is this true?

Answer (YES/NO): YES